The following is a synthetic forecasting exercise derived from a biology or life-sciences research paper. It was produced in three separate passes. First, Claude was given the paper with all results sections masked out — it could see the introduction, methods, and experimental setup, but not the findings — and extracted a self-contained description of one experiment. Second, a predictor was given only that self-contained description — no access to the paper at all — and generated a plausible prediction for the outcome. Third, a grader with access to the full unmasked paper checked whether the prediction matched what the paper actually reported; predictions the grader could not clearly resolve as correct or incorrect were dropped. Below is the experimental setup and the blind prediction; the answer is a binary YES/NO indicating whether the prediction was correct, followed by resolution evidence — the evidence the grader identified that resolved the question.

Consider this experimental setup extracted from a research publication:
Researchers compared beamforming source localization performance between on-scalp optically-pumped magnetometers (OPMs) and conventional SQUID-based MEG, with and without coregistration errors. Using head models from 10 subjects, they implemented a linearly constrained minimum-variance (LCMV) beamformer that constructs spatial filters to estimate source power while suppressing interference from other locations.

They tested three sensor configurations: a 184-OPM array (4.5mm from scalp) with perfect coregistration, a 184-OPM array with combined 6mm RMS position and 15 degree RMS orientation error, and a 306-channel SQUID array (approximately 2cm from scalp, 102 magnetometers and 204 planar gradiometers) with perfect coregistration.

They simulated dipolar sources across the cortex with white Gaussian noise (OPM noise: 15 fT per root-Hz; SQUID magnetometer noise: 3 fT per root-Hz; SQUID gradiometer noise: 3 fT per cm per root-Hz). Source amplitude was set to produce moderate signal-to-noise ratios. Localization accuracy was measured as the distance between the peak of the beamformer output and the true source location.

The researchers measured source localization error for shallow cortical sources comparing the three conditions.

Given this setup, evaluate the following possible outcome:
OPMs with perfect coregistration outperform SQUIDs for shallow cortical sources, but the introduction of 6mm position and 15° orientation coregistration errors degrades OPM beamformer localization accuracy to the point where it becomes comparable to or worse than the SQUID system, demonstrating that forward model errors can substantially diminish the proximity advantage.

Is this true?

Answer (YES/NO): NO